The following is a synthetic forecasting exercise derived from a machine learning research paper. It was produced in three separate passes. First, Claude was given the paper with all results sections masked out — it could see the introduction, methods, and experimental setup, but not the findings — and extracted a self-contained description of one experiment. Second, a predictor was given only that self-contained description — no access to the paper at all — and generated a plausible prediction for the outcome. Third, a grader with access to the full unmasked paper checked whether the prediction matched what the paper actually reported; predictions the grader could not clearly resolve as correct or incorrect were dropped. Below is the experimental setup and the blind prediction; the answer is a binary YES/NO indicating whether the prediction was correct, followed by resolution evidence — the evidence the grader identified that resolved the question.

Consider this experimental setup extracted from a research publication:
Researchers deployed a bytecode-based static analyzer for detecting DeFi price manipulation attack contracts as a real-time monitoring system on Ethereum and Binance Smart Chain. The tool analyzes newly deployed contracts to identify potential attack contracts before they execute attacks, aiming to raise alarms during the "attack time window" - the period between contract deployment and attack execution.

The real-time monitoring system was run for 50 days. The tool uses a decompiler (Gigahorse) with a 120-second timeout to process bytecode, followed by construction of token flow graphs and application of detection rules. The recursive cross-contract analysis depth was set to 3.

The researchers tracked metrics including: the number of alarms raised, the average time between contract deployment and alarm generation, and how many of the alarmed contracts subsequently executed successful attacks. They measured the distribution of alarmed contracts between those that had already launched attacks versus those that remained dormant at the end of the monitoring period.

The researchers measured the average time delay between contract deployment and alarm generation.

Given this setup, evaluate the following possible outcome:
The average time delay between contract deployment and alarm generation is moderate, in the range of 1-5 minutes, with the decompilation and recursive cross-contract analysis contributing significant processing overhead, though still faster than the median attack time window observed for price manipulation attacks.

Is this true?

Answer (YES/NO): YES